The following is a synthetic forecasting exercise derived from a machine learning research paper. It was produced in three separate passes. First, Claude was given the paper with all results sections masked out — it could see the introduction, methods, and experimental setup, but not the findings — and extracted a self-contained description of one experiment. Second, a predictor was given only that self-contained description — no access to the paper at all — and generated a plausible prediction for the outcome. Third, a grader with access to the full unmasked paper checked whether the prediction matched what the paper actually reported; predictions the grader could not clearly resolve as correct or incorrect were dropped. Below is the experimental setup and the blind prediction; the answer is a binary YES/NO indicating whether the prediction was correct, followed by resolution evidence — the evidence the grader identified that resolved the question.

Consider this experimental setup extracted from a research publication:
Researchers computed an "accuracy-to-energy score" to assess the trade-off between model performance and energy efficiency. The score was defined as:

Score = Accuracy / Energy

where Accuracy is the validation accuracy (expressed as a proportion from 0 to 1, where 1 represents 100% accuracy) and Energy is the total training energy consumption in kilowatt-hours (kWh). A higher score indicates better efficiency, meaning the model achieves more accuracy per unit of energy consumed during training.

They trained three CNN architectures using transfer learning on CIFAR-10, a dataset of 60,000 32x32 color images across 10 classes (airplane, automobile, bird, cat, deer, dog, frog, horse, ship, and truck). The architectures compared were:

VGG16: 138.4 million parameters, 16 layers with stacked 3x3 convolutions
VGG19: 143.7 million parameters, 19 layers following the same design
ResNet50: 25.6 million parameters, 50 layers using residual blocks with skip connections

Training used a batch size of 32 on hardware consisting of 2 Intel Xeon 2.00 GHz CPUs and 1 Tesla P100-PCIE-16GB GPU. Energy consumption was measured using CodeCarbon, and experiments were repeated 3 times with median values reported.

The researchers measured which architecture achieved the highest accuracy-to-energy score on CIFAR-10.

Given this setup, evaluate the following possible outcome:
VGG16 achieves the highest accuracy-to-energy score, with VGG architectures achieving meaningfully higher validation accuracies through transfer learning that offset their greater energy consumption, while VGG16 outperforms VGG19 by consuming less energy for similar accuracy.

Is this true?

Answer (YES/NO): NO